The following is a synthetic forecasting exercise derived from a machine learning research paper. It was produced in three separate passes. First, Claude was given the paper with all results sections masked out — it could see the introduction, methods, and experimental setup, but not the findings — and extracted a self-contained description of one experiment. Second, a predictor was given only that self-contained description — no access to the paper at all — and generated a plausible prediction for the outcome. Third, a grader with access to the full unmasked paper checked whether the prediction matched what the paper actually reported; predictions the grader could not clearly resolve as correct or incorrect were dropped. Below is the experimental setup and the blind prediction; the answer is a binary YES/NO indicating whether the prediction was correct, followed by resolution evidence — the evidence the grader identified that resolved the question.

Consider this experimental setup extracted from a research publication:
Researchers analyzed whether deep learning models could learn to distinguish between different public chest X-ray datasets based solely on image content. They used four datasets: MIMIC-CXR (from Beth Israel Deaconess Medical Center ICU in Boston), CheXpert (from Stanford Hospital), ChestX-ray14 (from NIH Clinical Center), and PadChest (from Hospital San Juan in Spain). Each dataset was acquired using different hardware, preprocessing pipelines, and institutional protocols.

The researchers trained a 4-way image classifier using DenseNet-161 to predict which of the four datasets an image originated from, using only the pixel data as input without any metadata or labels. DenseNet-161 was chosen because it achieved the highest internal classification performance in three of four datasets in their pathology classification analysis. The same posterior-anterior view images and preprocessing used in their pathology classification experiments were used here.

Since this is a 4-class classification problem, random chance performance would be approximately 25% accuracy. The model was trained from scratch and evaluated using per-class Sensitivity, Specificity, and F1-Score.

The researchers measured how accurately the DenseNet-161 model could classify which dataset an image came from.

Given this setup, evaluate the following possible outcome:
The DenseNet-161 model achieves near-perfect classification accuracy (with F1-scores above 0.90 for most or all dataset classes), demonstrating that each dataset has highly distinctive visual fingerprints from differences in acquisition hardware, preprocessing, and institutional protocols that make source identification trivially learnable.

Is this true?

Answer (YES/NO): YES